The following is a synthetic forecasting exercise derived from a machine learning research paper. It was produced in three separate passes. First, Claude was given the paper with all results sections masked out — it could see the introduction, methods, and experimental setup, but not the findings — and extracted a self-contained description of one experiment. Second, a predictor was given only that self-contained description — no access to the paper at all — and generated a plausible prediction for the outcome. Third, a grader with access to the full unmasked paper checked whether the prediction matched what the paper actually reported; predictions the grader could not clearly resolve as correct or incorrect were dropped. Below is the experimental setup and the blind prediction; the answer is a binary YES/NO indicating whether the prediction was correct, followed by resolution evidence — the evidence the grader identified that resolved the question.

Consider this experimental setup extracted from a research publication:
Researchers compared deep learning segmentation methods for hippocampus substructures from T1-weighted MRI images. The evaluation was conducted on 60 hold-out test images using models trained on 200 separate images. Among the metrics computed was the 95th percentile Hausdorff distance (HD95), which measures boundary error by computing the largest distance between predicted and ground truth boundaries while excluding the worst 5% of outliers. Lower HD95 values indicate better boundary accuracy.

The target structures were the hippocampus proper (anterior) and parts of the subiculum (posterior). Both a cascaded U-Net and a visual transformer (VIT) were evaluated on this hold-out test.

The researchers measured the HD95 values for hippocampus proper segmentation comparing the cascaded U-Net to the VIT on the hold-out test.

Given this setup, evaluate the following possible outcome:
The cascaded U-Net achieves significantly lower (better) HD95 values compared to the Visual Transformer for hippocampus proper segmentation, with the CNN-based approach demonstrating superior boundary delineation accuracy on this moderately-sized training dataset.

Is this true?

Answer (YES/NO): NO